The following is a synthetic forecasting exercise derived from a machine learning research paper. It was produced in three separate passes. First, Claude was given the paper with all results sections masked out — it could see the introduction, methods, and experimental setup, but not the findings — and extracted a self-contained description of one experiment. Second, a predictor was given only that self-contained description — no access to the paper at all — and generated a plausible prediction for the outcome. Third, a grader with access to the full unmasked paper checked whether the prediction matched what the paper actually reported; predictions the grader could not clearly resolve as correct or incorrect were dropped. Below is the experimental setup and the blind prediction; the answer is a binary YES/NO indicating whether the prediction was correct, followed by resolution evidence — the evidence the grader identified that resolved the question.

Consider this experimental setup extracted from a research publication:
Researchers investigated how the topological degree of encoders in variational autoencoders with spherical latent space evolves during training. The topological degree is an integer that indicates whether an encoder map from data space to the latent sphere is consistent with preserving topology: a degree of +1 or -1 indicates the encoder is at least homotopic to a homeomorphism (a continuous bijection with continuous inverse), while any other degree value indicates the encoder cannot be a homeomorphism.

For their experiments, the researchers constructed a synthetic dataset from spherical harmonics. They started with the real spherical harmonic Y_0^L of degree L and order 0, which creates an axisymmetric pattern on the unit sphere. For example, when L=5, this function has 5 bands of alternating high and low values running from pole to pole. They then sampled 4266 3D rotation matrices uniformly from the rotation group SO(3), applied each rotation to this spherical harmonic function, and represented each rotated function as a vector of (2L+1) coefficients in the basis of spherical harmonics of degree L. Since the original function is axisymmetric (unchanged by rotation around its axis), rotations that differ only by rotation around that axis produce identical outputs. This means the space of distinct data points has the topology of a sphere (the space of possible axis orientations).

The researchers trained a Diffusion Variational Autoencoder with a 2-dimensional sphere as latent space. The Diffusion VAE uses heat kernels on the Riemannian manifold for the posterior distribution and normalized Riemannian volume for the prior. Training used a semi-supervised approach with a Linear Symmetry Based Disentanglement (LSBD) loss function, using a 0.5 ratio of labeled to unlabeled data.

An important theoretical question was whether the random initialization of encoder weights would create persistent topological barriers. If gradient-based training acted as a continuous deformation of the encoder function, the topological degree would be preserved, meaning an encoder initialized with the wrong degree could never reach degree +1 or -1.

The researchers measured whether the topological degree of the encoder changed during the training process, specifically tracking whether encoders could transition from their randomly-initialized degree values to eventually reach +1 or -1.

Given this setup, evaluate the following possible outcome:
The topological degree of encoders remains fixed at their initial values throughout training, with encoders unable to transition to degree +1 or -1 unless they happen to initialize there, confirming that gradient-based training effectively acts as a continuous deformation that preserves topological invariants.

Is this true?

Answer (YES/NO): NO